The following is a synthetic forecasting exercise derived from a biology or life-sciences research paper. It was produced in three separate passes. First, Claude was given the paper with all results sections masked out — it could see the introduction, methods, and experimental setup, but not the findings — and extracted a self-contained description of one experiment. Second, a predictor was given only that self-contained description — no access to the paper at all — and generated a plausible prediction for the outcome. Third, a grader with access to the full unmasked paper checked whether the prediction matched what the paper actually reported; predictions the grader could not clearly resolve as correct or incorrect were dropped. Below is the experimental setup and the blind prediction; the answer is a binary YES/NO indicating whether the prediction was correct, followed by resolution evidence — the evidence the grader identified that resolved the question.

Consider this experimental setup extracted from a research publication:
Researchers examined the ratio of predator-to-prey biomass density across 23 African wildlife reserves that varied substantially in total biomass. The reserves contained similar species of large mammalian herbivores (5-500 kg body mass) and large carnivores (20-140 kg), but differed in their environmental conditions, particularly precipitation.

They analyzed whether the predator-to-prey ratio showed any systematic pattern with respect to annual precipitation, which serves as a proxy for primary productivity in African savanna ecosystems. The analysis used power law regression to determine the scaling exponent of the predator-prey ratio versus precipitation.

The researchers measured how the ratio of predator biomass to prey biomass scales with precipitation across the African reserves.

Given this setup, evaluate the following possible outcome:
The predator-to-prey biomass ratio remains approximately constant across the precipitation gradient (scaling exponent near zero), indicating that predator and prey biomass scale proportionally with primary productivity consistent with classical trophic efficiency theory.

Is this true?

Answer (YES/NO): NO